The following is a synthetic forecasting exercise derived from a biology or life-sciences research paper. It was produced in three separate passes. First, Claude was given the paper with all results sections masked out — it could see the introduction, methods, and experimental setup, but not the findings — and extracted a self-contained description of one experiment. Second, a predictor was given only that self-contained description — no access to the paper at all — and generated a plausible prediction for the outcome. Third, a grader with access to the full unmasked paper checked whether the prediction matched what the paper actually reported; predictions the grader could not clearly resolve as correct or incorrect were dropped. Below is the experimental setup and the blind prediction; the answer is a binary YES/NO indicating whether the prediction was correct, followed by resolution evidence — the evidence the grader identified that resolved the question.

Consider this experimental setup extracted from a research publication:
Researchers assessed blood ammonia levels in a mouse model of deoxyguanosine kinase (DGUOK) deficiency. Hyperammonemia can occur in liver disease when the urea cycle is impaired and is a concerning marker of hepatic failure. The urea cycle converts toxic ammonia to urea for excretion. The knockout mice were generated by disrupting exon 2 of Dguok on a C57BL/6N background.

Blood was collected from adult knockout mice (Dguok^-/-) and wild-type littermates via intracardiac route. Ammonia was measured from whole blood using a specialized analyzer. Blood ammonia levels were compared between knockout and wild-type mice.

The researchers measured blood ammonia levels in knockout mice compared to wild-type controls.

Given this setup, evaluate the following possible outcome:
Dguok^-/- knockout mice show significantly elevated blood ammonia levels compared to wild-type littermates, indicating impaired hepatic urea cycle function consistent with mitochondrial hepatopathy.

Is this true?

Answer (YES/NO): YES